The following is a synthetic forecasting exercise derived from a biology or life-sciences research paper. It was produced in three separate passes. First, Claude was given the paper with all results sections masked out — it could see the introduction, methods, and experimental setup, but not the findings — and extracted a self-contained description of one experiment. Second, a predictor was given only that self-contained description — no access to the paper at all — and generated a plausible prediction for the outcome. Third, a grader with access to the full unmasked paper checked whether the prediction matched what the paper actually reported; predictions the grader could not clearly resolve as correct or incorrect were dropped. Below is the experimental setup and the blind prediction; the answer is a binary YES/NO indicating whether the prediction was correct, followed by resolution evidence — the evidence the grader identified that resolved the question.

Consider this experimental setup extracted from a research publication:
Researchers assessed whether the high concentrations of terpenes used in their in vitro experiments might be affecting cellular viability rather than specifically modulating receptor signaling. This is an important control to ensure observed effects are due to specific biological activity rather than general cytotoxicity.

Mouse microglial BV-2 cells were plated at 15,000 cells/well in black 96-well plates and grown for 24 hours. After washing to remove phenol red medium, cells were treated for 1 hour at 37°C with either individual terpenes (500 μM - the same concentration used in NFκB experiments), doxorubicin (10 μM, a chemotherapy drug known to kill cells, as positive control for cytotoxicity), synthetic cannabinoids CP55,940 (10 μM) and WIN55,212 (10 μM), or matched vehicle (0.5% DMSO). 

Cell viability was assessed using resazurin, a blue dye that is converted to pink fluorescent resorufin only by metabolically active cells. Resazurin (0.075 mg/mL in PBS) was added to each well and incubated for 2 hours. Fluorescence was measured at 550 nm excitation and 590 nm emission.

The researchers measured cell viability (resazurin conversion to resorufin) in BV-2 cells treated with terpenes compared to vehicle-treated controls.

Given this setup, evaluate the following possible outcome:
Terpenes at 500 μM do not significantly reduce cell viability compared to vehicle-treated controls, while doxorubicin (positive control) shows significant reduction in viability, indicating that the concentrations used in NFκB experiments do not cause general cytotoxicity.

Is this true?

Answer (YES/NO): NO